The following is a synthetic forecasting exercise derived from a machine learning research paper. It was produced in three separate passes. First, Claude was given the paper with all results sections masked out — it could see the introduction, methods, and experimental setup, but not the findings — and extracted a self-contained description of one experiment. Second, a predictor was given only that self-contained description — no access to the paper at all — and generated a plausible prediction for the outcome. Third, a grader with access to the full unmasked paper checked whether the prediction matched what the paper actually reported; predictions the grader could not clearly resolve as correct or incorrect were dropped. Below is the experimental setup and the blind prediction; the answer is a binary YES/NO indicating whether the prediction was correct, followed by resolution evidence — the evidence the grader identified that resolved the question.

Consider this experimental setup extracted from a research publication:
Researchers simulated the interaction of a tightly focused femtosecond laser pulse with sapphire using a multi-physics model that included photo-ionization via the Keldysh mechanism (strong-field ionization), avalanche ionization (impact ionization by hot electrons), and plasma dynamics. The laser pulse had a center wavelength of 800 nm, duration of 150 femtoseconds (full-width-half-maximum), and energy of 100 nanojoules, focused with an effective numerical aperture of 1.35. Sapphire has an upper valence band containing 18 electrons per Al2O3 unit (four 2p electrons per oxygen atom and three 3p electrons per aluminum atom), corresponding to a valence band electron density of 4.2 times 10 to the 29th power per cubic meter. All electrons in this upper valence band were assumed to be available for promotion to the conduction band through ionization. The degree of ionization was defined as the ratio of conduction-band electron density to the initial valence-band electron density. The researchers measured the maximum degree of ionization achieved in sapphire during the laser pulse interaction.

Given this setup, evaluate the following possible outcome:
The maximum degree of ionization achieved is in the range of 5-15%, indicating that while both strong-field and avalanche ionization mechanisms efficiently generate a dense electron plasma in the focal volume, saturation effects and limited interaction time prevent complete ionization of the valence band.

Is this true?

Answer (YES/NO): YES